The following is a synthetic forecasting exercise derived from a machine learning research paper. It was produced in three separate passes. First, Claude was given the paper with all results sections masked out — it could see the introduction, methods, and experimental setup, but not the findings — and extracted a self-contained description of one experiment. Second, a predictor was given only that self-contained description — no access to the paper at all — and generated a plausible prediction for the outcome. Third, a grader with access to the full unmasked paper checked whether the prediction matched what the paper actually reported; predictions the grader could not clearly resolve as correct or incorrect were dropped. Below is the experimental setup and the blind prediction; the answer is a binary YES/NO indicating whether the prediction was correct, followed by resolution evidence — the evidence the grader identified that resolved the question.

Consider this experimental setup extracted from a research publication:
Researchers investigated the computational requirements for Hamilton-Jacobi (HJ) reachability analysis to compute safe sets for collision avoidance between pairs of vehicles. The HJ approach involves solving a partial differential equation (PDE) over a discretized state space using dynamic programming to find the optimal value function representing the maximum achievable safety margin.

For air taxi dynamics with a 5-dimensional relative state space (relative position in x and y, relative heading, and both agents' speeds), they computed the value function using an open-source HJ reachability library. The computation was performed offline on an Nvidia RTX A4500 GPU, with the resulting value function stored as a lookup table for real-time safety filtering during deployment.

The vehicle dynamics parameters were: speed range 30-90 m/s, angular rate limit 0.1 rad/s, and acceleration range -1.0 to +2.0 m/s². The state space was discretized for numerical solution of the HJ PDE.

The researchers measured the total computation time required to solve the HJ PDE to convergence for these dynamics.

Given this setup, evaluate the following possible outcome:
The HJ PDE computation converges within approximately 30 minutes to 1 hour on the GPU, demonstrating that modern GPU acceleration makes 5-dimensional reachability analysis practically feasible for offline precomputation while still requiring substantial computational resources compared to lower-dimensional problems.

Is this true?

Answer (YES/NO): YES